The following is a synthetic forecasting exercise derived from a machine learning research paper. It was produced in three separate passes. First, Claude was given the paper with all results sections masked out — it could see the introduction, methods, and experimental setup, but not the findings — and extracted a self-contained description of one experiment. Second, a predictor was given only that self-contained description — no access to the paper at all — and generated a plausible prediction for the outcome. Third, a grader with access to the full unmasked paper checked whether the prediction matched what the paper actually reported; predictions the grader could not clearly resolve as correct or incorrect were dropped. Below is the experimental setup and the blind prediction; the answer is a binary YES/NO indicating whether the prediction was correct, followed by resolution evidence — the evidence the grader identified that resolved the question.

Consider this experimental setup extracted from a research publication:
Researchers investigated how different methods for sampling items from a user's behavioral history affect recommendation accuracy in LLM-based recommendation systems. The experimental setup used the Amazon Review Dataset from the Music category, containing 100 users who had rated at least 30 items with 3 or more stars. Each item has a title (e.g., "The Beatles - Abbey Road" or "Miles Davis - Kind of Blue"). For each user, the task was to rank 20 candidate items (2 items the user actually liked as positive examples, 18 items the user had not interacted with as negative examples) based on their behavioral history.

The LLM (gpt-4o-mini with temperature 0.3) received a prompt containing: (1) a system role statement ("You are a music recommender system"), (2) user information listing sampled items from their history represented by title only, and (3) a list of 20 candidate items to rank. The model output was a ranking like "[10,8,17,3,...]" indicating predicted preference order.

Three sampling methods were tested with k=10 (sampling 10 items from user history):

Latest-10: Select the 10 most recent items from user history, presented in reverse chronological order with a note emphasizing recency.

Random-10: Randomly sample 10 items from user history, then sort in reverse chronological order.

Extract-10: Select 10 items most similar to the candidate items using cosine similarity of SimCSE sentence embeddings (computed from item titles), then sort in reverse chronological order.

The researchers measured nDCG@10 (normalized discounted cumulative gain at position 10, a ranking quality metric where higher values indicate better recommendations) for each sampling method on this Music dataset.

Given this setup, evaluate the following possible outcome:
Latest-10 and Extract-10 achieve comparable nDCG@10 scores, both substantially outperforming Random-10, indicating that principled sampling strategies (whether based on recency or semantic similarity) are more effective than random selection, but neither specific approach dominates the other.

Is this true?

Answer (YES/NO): NO